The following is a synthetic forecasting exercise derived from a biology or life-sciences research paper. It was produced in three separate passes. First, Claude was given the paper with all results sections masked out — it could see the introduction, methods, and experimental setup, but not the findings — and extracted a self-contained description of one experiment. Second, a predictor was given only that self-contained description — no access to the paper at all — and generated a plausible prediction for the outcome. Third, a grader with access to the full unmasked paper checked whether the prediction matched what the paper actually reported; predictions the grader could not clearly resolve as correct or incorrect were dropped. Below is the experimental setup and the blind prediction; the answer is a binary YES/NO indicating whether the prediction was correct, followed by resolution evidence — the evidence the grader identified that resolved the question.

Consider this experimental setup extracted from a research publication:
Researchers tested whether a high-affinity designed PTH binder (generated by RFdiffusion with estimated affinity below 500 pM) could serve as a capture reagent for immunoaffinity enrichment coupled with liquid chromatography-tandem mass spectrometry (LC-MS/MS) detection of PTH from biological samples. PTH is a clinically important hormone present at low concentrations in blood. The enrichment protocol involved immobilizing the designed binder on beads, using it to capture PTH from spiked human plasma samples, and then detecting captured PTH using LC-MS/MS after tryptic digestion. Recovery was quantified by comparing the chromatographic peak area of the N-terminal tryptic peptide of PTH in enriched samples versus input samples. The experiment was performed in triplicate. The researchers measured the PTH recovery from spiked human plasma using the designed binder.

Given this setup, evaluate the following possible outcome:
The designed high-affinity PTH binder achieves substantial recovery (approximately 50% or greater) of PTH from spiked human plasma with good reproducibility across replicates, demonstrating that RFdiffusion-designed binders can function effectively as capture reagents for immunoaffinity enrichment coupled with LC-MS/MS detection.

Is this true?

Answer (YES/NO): NO